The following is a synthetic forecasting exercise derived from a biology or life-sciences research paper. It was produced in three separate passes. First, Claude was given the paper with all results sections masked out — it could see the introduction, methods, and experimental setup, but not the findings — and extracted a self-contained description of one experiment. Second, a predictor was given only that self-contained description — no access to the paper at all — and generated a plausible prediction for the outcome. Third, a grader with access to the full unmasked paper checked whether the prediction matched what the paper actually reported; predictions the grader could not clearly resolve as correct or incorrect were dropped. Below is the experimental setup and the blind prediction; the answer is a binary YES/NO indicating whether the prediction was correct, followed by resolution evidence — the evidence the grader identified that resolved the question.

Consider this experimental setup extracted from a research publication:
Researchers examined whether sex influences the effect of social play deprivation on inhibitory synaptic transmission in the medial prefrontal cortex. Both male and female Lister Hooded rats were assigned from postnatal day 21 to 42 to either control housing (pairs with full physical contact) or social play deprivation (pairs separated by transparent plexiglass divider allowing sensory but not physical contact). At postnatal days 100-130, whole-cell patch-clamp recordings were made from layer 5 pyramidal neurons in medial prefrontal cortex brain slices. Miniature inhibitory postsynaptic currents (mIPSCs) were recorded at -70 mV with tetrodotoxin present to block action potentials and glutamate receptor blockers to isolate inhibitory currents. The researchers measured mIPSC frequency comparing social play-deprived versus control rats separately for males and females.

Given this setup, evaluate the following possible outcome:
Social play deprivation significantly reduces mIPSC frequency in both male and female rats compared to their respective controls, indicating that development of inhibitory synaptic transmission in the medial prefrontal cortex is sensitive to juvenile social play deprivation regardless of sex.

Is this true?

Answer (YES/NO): YES